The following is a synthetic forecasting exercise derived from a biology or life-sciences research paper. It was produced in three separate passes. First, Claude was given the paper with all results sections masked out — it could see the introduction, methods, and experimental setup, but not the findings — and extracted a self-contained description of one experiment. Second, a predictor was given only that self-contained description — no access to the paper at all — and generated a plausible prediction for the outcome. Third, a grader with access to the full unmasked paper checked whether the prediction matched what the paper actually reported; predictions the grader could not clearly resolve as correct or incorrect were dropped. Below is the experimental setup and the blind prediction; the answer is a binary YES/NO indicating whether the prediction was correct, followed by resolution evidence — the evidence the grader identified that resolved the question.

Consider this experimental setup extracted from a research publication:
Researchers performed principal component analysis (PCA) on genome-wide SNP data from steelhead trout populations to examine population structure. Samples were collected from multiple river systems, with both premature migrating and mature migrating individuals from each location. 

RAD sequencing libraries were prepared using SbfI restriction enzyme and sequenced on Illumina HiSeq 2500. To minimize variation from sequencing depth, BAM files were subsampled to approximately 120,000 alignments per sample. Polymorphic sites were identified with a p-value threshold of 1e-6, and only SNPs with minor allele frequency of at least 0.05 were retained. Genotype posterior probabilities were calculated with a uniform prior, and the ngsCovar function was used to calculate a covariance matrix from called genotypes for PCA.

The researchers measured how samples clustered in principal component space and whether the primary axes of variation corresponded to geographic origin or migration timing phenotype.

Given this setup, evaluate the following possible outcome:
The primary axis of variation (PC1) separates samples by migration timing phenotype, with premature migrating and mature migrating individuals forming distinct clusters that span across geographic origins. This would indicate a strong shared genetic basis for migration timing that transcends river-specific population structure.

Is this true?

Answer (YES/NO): NO